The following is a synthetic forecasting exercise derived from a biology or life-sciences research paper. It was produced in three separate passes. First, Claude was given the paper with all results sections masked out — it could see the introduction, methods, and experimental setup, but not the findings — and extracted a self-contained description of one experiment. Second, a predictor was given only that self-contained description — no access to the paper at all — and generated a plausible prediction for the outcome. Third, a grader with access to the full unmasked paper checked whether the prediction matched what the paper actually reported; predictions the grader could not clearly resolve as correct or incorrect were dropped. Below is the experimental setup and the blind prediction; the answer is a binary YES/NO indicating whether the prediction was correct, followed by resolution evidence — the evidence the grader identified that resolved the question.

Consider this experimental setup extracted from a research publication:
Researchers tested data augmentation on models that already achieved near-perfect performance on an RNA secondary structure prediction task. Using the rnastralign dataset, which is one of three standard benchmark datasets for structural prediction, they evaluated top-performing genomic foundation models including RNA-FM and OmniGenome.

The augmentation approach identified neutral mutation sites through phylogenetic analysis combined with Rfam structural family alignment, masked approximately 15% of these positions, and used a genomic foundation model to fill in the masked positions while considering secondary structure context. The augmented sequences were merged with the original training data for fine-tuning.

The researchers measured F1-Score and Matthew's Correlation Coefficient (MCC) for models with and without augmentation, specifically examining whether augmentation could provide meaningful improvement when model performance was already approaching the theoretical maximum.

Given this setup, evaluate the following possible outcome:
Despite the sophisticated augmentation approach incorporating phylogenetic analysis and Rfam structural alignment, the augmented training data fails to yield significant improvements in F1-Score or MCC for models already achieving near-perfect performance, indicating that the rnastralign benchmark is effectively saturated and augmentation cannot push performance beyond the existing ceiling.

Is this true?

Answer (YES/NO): YES